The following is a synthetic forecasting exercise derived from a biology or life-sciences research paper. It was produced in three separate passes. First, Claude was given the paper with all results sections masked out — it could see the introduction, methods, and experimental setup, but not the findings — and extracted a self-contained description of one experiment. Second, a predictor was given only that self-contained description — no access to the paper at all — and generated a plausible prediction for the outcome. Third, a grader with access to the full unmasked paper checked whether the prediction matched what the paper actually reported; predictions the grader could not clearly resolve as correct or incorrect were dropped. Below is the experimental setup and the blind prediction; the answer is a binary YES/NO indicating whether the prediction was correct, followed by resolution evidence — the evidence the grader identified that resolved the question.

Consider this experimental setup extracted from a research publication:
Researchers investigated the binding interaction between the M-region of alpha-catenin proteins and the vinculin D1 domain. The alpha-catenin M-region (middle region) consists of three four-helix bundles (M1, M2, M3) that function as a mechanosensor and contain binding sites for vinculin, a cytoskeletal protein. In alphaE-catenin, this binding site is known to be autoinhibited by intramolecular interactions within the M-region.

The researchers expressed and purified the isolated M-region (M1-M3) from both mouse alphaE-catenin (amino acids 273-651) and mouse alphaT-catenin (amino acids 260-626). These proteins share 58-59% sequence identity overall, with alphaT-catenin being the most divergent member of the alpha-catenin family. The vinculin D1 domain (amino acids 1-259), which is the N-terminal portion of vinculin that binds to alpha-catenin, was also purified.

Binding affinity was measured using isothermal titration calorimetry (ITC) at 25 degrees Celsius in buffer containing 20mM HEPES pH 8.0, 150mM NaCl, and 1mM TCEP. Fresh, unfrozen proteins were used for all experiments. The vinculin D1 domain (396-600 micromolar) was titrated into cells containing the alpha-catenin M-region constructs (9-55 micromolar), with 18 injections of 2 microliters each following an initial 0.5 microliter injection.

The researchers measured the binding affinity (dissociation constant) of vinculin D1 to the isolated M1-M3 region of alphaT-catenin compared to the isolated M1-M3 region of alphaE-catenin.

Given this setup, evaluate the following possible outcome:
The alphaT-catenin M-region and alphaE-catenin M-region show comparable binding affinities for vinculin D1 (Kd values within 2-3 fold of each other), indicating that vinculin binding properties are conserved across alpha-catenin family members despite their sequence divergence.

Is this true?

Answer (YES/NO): NO